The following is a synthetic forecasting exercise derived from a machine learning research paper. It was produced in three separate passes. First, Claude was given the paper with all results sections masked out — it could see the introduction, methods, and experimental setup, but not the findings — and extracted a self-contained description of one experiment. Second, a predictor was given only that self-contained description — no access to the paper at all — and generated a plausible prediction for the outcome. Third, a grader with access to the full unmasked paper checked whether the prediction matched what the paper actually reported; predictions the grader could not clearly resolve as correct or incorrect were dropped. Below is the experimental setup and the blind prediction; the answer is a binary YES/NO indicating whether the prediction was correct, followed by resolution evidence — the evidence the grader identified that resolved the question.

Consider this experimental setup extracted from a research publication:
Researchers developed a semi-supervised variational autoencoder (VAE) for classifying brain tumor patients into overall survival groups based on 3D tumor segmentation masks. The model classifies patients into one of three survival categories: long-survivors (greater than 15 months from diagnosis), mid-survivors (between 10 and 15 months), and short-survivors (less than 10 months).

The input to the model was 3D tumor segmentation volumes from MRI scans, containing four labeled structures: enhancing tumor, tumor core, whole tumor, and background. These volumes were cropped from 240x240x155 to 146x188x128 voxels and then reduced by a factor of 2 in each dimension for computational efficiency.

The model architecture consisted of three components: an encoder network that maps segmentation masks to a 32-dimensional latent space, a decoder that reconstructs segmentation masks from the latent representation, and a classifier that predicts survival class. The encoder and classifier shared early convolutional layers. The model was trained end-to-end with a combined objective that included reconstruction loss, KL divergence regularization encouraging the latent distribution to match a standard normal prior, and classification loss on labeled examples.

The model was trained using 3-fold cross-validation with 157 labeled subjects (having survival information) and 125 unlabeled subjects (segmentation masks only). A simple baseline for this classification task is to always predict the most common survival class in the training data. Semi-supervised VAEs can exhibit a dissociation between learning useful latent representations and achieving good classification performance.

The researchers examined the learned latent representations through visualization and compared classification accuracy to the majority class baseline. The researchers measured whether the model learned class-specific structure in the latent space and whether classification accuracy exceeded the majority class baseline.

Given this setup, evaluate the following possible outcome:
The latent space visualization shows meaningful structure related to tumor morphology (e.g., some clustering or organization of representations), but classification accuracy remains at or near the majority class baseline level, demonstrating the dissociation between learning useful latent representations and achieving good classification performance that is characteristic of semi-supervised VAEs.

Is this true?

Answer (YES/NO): YES